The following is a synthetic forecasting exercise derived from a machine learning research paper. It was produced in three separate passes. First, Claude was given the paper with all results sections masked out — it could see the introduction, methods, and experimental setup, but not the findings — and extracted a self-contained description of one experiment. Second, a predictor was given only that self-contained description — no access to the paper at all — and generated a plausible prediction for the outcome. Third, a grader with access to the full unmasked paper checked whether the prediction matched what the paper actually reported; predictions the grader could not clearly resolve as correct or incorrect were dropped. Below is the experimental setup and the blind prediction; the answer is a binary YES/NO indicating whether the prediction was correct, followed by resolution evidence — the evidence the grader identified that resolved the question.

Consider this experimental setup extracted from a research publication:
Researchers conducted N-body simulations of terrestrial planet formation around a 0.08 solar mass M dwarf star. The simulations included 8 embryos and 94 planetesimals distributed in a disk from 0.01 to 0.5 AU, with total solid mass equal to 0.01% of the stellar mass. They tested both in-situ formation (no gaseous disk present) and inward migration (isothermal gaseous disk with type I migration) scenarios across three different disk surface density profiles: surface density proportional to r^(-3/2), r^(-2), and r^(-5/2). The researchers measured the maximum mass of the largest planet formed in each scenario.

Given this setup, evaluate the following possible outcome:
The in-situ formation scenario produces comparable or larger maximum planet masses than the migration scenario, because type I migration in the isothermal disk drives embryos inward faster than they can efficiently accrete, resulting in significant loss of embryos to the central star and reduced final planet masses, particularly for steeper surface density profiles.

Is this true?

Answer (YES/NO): NO